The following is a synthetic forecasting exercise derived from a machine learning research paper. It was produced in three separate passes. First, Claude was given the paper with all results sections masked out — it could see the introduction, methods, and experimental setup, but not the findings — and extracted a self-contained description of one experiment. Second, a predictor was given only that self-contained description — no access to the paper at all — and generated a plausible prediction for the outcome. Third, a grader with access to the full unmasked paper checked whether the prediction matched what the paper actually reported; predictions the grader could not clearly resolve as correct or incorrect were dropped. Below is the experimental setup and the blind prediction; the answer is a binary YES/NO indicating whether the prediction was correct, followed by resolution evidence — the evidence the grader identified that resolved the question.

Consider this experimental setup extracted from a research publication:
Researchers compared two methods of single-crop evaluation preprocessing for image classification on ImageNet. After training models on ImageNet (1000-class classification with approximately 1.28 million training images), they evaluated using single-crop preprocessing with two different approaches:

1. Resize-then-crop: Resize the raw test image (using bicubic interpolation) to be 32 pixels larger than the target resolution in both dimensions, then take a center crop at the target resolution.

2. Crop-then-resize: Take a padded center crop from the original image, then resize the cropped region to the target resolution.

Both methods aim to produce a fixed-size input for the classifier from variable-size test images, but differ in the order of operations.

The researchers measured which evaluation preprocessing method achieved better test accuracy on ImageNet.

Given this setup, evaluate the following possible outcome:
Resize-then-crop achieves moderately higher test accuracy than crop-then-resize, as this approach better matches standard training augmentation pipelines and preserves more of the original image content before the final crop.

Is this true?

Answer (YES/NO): NO